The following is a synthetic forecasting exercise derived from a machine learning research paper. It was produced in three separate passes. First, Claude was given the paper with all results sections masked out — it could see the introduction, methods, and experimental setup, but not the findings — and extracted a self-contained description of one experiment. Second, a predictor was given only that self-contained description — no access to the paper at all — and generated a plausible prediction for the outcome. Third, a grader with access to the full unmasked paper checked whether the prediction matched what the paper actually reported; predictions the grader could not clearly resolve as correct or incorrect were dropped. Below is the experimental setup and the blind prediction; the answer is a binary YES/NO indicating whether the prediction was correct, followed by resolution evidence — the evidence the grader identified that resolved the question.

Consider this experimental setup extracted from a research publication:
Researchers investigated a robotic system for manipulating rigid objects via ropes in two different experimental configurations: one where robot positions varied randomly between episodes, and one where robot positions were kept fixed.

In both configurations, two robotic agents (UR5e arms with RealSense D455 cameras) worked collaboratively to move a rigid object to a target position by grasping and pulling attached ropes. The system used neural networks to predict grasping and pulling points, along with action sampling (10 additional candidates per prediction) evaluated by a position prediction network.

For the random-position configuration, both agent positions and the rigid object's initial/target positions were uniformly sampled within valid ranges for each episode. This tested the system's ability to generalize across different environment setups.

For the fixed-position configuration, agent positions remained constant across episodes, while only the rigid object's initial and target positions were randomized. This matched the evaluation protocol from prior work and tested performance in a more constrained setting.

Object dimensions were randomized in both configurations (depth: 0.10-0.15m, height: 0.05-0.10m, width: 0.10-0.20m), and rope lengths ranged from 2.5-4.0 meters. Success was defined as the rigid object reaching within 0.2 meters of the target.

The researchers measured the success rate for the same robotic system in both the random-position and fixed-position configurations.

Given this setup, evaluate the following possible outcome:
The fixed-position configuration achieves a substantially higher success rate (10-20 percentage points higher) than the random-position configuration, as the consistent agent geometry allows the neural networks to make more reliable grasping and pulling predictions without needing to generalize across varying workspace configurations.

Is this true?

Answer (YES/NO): NO